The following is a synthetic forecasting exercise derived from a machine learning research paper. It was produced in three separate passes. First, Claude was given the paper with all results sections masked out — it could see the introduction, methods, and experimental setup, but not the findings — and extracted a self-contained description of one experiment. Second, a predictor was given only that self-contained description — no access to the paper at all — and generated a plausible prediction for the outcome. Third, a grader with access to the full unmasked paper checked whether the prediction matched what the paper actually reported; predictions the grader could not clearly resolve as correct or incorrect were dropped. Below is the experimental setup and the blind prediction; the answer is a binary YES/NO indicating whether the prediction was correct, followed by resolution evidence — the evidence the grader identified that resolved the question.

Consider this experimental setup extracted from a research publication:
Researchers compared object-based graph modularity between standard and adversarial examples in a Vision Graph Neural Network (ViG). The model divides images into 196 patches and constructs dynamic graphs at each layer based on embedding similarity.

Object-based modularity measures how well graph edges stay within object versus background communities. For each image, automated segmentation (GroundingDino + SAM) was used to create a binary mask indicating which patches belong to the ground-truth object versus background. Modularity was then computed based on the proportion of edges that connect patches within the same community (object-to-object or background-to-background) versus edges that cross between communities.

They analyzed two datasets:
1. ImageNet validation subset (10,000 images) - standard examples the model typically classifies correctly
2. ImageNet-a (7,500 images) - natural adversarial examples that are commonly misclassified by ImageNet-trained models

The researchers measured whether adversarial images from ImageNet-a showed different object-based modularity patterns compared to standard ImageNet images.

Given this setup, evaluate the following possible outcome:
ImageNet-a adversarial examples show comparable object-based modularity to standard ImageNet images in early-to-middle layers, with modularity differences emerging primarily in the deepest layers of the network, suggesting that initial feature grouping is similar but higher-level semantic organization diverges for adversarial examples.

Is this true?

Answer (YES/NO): NO